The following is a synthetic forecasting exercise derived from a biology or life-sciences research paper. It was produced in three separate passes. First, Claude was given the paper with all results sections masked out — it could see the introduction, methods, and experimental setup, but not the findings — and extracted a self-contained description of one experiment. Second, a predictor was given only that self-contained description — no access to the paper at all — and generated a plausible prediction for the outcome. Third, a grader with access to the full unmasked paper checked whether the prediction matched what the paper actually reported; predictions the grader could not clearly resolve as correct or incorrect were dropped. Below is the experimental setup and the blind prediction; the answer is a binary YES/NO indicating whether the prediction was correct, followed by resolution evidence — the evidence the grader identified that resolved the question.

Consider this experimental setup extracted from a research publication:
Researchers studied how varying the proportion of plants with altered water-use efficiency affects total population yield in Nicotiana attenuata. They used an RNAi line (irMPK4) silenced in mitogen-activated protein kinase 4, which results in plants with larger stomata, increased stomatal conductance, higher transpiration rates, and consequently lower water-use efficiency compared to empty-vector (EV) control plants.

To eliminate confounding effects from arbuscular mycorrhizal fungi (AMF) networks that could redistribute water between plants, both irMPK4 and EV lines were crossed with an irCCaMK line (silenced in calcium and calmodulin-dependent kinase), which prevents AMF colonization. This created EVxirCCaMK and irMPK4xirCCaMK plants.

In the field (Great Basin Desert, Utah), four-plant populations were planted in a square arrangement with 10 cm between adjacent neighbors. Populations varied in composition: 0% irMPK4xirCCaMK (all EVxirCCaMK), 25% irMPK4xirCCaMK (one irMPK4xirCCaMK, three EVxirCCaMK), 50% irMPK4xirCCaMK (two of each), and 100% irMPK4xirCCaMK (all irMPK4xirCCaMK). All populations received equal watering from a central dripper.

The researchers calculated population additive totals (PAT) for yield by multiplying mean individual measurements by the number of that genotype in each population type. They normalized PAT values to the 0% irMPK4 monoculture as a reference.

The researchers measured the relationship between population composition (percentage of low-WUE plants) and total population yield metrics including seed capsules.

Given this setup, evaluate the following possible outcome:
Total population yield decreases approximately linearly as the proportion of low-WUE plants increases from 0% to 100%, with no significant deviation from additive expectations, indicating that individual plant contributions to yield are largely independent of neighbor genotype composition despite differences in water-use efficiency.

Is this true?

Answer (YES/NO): NO